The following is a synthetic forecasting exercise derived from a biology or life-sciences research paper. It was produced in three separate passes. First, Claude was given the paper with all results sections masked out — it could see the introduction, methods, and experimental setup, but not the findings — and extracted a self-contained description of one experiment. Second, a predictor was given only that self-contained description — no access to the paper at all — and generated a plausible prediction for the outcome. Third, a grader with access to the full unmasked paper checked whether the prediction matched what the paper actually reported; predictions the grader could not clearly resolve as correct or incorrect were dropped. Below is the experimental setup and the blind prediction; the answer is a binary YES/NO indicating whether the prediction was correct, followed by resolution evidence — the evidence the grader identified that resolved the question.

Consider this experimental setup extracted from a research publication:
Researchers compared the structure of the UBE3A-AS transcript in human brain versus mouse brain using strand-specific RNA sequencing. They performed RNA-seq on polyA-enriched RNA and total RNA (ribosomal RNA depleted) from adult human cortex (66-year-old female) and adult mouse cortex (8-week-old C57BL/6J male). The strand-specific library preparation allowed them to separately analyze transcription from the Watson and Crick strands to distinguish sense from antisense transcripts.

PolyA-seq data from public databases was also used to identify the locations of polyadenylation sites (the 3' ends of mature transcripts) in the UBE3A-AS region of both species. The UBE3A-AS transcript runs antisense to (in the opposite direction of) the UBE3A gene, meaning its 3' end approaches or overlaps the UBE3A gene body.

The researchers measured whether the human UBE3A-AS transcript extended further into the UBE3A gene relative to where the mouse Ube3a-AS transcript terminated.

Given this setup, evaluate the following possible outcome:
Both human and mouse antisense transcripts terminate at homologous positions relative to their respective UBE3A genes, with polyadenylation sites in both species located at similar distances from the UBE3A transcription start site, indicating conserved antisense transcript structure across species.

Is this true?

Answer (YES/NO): NO